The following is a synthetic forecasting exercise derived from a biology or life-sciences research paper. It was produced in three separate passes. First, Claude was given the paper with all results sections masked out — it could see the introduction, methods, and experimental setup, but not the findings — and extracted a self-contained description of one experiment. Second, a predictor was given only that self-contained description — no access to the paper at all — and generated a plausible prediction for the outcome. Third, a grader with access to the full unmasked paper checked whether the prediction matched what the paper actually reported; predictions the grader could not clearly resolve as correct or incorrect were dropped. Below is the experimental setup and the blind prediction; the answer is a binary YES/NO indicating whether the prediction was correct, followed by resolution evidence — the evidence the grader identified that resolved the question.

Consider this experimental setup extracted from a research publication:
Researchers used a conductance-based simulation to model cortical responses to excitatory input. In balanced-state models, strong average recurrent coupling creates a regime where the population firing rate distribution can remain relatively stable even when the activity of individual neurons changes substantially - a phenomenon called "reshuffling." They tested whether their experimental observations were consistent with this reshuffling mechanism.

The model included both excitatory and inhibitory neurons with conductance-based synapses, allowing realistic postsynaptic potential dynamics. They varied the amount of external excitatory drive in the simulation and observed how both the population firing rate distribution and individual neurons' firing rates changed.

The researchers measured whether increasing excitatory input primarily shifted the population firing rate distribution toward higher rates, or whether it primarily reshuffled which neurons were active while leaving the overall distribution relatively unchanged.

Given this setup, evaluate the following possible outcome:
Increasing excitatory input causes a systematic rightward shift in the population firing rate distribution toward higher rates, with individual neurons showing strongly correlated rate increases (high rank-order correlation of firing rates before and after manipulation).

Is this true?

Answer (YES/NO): NO